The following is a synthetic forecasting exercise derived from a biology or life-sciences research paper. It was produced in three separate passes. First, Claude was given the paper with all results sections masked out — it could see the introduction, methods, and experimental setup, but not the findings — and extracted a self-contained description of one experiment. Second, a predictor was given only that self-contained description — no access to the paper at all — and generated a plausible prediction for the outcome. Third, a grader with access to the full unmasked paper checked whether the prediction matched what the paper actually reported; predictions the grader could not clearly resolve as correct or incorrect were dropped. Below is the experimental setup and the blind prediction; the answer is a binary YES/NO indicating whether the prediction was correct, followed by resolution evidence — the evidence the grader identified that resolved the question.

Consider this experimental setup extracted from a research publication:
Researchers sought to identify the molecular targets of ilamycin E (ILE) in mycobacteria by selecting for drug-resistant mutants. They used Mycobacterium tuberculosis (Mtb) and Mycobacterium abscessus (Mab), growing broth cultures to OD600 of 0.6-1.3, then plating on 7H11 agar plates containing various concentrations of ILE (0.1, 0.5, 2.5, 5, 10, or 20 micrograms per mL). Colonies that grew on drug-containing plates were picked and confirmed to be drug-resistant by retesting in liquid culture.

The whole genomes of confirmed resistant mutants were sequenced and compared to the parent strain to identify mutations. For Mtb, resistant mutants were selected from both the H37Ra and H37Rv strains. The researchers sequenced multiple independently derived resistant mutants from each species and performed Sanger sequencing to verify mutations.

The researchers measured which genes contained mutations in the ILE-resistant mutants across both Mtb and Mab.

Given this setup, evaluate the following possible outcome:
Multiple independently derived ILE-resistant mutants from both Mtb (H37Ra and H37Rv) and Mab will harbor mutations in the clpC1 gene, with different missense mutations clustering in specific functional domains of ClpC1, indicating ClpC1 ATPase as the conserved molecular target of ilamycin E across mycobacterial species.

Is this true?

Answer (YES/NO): NO